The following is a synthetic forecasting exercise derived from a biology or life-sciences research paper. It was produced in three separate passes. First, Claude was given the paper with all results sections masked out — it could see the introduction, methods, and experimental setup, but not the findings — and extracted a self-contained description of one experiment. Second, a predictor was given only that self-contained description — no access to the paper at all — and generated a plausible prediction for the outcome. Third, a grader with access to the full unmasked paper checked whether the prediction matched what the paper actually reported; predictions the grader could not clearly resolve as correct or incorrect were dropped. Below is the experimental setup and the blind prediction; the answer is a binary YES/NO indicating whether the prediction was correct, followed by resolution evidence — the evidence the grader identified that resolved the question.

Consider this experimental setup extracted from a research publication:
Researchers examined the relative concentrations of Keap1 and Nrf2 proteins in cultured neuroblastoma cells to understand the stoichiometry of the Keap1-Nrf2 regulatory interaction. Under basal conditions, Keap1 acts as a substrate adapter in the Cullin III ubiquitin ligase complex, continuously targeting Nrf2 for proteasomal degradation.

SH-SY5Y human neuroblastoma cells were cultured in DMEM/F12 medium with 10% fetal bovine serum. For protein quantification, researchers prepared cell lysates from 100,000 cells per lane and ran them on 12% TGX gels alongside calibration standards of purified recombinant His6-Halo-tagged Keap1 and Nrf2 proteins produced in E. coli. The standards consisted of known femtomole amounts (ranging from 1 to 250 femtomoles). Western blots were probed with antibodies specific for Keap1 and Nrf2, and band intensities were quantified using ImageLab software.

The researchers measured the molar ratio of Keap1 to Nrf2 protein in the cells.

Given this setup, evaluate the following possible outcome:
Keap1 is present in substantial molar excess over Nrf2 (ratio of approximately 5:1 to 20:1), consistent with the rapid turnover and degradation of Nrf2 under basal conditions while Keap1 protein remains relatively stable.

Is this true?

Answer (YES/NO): YES